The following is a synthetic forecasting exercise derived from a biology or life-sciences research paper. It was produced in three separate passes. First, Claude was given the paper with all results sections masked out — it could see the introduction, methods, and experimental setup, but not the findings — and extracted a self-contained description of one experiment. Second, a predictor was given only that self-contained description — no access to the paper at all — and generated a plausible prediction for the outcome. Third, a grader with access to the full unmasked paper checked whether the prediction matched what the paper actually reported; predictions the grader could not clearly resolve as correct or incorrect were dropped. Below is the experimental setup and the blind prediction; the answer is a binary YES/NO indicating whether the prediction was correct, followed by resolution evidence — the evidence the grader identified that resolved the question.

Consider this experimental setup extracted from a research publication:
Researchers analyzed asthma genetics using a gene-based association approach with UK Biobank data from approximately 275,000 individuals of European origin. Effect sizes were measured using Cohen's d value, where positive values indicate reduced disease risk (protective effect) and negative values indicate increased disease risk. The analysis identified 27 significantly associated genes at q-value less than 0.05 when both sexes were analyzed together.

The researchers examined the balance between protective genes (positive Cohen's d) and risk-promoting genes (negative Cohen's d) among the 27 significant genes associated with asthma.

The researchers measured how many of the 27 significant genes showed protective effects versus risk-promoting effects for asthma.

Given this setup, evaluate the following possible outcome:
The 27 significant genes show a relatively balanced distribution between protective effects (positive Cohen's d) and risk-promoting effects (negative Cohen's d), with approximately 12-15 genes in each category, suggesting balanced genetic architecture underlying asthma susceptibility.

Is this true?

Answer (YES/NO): NO